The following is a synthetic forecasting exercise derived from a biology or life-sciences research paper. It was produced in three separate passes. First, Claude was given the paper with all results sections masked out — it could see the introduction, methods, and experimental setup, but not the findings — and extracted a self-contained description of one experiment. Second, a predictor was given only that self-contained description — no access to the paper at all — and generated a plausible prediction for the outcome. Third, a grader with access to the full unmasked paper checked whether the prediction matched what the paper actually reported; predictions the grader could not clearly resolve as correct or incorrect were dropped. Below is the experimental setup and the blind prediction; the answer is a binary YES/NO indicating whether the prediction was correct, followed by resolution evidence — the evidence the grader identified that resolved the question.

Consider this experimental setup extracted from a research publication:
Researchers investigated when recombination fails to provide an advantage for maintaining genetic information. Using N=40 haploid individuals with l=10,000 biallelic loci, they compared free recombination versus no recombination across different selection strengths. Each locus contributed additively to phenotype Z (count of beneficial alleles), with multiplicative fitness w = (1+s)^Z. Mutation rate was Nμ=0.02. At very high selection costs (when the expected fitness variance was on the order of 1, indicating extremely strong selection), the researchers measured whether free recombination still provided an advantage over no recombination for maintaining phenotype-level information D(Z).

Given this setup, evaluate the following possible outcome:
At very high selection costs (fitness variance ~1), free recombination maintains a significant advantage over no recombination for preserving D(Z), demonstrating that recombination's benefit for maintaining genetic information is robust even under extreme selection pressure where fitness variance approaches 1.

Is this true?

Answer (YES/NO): NO